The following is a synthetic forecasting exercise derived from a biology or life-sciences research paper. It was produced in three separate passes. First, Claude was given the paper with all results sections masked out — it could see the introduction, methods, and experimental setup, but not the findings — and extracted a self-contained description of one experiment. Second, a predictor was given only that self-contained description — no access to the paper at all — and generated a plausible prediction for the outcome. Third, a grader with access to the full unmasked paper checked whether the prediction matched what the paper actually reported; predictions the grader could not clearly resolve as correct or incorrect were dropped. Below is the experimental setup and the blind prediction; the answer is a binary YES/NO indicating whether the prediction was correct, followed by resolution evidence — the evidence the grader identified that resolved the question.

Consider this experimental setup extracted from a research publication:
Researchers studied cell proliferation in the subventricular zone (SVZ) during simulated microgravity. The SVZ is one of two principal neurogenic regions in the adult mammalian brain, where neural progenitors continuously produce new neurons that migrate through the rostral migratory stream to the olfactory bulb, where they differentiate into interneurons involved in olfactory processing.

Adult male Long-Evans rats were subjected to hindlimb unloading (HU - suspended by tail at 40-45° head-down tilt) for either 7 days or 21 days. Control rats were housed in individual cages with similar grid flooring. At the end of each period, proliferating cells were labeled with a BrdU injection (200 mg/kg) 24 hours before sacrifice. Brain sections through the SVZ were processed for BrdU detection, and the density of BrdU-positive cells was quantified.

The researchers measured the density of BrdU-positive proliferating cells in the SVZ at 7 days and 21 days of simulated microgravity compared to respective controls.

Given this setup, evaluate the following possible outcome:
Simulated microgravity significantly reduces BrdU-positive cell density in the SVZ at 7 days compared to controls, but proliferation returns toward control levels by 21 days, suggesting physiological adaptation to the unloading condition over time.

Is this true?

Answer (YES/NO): NO